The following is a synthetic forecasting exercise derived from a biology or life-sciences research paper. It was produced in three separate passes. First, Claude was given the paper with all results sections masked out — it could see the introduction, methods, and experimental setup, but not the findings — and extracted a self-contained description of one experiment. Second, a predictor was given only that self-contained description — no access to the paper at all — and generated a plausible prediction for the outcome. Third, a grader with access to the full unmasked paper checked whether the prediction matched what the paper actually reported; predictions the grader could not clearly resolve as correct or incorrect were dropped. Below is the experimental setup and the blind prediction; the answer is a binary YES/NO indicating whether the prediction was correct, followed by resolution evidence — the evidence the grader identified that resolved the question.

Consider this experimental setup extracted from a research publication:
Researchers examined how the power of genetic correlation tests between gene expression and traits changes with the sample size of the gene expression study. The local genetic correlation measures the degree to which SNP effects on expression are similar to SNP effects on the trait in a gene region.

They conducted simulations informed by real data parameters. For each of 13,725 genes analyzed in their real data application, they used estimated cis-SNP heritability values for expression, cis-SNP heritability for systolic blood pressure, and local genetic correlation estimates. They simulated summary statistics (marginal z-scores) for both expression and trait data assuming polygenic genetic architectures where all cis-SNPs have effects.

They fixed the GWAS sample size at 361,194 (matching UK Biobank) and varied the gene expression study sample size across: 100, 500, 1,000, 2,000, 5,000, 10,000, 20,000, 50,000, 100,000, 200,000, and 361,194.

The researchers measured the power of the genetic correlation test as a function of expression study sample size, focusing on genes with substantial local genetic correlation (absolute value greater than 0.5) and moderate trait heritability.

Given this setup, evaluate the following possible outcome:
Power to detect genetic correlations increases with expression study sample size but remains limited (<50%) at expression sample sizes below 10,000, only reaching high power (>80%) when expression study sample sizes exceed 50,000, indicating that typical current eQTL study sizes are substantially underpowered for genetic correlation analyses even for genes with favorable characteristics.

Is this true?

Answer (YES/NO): NO